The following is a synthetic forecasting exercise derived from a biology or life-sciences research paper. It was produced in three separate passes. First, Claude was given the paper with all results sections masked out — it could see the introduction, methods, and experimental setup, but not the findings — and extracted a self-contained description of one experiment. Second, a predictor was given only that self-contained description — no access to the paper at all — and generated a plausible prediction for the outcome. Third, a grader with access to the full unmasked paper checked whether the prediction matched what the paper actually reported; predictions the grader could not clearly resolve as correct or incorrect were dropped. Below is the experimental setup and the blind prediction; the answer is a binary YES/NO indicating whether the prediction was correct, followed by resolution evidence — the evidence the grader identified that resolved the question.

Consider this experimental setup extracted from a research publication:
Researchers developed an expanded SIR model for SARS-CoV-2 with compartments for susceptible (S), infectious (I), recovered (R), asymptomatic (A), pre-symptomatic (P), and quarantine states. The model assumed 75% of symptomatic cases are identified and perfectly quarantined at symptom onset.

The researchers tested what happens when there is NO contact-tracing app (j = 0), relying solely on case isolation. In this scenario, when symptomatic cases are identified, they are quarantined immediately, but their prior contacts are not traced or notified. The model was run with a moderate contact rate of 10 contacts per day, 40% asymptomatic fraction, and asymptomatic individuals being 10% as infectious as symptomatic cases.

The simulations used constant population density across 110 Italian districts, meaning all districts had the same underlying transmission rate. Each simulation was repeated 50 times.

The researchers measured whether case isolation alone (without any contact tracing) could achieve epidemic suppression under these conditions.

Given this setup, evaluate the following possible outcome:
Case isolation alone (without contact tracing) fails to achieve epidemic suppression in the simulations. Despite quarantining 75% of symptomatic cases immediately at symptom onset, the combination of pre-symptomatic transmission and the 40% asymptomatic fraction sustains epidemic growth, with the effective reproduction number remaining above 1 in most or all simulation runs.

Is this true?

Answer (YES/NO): YES